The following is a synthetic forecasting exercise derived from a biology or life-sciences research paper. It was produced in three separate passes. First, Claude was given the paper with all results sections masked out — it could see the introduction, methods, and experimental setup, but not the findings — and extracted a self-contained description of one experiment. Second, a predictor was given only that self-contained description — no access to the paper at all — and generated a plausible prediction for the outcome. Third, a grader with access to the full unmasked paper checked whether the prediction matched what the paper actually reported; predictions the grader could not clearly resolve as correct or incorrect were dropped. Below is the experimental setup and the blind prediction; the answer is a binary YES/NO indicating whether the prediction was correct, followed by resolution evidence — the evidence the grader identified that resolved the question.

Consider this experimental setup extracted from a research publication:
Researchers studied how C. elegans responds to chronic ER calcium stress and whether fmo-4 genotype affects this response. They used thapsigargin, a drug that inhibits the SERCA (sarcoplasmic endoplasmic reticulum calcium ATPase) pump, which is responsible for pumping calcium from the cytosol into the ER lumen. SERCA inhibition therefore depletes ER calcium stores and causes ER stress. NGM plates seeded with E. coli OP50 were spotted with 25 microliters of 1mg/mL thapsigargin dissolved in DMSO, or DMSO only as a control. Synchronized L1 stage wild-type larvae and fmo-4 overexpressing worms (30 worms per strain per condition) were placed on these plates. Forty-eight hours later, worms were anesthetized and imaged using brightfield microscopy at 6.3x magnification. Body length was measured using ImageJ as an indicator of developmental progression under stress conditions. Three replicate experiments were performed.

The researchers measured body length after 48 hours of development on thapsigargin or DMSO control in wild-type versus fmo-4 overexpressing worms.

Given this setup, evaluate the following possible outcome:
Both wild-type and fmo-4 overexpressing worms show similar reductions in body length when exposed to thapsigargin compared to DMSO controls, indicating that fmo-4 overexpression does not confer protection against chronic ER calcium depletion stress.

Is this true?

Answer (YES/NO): NO